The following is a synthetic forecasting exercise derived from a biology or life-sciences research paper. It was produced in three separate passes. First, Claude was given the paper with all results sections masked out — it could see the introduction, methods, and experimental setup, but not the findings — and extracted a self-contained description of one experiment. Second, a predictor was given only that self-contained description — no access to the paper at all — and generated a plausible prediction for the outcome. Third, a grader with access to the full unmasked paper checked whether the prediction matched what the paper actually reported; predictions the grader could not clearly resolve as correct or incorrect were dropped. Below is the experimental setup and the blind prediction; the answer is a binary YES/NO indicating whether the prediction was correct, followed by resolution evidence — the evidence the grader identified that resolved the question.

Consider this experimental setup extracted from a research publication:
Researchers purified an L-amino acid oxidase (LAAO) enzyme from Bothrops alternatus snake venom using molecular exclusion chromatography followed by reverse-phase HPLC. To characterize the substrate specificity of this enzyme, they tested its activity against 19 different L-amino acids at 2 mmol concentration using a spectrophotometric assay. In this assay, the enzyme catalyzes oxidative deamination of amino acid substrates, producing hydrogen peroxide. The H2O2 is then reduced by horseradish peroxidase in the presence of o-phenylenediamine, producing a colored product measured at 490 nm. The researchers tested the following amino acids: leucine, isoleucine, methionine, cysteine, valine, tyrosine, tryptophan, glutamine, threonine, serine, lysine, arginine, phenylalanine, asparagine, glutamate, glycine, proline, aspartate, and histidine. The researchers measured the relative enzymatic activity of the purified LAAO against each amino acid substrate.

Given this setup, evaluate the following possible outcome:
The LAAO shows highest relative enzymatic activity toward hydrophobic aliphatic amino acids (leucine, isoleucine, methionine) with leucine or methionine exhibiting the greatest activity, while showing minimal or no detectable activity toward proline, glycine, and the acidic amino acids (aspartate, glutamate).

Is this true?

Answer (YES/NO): NO